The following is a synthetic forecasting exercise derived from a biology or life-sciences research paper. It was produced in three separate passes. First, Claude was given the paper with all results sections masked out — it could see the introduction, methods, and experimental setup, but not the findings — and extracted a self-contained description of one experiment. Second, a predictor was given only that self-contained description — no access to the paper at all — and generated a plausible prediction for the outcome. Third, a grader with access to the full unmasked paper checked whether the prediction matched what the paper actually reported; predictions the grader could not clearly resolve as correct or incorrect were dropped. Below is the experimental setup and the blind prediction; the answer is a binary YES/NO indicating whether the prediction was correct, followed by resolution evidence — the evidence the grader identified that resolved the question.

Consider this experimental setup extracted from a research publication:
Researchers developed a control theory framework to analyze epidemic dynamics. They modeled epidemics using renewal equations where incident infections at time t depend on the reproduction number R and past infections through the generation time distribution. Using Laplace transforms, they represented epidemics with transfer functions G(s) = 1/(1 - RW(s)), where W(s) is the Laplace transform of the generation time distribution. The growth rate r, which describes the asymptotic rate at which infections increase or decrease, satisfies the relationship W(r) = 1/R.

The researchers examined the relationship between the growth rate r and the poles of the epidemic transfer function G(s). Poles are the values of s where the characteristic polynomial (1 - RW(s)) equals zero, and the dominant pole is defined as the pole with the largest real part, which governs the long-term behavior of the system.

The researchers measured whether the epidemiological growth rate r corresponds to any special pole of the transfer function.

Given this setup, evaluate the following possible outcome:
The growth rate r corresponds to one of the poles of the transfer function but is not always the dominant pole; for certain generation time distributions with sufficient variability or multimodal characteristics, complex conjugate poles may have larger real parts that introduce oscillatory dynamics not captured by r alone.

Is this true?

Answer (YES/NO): NO